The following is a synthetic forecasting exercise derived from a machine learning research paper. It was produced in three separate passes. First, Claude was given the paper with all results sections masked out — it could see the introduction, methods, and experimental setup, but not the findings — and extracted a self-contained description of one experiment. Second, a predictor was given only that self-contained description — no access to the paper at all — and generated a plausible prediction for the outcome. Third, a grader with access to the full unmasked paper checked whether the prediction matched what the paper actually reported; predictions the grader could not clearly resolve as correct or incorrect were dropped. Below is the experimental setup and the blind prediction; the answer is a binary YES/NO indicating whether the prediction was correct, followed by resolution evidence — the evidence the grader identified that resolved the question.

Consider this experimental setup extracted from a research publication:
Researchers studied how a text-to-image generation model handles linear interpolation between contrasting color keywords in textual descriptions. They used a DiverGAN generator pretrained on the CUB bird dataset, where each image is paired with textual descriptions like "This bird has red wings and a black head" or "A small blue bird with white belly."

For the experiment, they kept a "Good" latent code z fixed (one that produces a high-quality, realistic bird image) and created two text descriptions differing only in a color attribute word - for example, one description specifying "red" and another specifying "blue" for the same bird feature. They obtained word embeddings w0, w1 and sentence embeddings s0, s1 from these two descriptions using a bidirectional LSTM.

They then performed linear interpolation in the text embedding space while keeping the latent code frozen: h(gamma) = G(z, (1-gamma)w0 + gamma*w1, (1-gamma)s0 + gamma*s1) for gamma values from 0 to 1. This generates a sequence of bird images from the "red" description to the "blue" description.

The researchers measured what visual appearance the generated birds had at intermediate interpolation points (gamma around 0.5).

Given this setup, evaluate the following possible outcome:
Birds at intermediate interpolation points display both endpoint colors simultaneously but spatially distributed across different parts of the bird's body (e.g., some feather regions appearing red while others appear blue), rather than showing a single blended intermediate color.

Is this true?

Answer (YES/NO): YES